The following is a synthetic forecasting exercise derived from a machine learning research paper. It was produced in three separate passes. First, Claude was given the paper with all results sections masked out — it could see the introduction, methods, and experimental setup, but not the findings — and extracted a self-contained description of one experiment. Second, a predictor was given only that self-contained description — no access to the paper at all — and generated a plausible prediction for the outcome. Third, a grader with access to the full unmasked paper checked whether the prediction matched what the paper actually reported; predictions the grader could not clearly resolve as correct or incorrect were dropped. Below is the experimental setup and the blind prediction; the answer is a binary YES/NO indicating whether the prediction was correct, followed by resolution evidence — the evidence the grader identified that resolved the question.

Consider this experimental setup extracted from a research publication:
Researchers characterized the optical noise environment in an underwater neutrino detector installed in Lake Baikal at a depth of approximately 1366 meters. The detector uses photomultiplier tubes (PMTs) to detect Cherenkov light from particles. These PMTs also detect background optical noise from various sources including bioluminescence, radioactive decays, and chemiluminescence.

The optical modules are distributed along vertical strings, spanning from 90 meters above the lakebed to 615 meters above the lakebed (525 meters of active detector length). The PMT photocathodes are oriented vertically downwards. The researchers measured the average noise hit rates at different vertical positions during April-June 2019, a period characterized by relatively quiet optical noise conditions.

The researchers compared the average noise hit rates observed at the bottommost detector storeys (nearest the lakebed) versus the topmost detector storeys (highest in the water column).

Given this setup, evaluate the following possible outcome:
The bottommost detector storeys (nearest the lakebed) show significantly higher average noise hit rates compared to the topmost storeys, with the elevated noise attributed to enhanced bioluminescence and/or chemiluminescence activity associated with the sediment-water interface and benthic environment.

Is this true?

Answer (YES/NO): NO